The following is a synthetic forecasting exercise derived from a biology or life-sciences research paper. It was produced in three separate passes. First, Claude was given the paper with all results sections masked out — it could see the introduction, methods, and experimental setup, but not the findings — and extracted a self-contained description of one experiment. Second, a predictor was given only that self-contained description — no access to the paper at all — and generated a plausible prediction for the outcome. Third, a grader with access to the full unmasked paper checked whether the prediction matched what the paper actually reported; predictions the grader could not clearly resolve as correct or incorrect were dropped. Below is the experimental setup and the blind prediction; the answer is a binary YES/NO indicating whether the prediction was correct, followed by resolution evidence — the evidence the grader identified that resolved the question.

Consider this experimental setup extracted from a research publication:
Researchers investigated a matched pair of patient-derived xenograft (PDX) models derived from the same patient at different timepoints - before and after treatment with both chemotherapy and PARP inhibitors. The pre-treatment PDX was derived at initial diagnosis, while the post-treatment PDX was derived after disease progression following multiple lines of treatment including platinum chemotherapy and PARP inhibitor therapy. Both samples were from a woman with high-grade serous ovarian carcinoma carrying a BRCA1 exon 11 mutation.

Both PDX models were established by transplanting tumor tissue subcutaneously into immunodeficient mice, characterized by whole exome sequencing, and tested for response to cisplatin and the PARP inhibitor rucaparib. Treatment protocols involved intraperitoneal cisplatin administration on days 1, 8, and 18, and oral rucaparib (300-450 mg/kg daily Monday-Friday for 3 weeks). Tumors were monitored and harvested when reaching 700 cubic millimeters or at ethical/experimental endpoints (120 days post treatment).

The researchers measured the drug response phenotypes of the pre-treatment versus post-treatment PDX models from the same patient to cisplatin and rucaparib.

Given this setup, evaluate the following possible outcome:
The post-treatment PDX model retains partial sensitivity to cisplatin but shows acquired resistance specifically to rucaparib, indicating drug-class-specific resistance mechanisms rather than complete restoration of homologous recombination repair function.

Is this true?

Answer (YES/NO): NO